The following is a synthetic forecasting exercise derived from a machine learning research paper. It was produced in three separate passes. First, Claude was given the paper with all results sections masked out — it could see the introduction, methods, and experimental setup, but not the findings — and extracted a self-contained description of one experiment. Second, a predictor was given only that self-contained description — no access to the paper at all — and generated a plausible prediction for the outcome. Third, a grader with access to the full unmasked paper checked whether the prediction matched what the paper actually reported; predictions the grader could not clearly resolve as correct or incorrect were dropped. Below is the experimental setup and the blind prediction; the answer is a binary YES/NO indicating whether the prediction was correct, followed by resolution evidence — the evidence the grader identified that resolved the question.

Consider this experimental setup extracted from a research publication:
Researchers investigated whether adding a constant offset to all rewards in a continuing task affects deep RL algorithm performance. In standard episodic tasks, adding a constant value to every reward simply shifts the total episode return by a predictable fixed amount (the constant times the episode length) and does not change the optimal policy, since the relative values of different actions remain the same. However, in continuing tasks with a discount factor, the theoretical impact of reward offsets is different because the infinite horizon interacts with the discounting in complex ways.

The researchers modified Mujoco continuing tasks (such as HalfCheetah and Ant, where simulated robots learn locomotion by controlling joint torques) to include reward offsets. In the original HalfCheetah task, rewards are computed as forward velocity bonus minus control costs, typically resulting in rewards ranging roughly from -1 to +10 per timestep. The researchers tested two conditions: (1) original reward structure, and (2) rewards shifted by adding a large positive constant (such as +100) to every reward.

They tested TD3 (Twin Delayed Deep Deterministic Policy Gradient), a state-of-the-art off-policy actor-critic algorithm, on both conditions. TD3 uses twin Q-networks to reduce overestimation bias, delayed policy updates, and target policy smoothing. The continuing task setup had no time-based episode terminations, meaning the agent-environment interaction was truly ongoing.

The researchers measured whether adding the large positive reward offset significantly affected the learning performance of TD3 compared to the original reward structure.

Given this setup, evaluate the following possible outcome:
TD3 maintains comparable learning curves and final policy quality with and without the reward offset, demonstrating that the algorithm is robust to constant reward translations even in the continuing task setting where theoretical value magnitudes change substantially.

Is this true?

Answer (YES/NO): NO